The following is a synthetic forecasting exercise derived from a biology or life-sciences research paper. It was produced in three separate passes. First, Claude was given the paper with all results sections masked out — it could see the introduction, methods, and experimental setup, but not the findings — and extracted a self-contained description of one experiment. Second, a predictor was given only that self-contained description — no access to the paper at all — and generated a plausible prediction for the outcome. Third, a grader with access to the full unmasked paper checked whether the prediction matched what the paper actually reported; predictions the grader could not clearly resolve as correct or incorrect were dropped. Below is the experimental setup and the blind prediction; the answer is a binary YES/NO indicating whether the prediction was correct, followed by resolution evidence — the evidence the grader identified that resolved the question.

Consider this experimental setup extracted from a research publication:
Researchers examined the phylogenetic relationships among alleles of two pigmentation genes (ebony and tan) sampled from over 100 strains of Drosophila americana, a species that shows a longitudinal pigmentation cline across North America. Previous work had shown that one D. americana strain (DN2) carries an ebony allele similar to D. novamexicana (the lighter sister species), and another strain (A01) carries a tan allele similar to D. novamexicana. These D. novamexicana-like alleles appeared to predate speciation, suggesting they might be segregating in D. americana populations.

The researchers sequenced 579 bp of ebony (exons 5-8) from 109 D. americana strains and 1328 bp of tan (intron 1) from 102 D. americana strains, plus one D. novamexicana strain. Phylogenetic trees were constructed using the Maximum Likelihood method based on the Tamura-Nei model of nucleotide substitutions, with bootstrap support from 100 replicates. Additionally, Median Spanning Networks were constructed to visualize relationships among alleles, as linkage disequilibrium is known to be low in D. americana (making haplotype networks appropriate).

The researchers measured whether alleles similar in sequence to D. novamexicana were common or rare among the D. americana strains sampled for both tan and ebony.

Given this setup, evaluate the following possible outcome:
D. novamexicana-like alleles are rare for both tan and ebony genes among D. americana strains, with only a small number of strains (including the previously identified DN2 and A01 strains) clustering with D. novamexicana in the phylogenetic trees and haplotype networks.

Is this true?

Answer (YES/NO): YES